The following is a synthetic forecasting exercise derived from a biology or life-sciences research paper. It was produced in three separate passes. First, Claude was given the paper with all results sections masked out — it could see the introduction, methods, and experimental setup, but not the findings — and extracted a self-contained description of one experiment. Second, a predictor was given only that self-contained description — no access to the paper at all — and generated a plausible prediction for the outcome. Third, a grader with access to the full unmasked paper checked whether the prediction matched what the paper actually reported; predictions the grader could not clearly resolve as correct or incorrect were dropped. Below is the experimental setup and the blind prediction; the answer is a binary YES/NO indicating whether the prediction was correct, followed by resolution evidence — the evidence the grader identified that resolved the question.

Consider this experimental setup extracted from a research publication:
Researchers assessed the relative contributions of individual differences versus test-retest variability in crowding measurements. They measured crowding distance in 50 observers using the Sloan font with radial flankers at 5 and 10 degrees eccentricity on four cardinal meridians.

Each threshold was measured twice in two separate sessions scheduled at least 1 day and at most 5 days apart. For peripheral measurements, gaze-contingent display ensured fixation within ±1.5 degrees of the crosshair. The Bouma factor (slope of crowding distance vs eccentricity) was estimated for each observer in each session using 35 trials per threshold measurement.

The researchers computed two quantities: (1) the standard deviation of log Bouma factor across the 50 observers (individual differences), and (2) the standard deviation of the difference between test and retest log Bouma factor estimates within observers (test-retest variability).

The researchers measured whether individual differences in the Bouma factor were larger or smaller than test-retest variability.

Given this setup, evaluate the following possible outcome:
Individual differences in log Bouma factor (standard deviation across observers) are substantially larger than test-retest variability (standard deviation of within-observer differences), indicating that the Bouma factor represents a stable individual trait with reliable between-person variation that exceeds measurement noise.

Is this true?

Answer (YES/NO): YES